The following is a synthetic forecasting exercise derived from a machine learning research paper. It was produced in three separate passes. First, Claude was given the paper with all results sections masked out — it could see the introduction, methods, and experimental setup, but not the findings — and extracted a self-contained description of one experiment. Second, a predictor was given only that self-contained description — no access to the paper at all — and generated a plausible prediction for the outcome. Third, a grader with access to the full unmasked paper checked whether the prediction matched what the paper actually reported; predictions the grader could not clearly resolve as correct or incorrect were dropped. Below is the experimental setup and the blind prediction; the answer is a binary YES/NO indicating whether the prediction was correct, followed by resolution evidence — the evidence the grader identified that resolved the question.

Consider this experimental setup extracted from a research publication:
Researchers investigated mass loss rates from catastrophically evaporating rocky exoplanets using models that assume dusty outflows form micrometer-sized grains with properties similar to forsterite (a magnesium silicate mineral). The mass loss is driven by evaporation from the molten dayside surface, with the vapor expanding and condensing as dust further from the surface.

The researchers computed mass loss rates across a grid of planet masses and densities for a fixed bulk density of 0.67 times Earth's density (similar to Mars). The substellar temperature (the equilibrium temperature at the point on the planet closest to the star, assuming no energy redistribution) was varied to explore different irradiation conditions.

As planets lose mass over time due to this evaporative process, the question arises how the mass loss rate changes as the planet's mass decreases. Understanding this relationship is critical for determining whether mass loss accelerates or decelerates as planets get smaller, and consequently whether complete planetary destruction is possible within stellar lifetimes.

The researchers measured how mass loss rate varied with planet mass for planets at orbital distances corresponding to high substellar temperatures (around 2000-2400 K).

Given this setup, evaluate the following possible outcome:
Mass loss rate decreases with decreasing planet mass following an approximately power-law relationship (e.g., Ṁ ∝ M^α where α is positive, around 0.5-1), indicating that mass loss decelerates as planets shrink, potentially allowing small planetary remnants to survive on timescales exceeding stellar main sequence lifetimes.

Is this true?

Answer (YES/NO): NO